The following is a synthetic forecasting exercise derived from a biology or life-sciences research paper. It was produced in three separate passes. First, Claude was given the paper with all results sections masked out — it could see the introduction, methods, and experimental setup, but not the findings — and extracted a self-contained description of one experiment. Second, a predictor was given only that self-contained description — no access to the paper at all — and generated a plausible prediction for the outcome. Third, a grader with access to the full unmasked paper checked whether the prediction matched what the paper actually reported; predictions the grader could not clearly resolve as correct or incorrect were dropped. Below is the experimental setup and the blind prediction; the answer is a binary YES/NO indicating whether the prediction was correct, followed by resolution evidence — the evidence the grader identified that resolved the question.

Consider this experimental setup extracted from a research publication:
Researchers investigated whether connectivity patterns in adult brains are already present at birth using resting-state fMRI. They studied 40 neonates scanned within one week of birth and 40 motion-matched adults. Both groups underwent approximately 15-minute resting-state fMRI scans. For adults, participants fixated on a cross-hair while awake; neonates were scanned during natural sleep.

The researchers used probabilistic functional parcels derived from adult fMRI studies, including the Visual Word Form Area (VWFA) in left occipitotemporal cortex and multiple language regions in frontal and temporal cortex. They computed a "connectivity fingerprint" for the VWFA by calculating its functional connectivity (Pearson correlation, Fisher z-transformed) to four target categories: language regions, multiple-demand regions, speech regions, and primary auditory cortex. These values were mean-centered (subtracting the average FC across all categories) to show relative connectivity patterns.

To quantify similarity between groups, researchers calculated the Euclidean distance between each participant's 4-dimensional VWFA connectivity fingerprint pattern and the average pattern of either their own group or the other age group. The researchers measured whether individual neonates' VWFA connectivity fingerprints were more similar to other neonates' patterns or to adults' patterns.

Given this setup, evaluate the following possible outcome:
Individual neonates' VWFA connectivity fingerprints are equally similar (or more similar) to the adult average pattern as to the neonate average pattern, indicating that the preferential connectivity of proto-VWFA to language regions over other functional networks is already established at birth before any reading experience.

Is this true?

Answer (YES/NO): YES